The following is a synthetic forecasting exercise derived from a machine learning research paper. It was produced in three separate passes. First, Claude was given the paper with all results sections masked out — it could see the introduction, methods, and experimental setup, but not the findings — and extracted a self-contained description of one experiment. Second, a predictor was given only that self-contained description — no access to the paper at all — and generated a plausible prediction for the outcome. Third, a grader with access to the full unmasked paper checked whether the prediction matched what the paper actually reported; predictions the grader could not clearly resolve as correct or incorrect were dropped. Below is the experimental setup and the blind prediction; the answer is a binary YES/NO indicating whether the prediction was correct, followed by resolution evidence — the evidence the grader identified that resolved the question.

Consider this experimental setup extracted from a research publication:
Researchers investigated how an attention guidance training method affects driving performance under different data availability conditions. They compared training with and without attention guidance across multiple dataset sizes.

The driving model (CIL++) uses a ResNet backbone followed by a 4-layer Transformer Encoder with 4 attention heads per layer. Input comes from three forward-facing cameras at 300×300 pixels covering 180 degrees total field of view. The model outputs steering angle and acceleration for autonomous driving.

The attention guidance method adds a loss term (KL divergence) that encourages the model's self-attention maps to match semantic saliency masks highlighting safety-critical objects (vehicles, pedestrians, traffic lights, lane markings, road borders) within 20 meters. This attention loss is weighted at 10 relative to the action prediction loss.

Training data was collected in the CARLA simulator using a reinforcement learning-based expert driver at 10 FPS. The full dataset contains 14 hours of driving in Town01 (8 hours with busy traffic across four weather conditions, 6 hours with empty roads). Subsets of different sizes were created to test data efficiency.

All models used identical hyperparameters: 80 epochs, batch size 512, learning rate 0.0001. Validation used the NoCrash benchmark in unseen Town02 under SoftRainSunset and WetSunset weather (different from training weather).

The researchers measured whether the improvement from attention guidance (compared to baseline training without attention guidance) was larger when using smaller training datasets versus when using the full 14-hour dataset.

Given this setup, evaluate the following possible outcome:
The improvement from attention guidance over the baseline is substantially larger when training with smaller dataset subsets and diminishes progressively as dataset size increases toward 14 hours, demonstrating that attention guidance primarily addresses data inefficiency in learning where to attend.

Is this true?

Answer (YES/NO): YES